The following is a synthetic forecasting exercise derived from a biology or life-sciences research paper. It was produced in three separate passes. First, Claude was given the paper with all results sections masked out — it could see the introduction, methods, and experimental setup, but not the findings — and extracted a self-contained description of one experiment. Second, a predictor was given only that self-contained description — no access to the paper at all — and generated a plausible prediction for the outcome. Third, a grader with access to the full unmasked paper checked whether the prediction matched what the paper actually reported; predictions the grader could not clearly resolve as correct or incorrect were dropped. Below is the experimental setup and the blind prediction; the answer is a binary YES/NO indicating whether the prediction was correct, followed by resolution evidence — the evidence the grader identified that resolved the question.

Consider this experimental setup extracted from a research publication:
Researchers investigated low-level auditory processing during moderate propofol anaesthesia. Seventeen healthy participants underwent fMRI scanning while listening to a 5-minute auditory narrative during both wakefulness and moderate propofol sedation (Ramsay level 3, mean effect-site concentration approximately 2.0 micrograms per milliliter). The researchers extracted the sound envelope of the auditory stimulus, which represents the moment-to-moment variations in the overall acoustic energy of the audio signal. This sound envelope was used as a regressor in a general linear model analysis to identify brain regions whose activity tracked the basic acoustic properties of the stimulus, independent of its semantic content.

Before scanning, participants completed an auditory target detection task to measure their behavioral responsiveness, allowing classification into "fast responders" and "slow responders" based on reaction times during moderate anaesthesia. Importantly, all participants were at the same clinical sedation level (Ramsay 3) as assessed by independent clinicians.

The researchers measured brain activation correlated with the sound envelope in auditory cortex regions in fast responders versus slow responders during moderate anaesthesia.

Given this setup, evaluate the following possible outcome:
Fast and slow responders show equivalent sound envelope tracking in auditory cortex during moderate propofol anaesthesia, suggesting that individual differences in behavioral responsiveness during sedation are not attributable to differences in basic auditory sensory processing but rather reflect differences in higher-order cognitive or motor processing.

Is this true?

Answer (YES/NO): YES